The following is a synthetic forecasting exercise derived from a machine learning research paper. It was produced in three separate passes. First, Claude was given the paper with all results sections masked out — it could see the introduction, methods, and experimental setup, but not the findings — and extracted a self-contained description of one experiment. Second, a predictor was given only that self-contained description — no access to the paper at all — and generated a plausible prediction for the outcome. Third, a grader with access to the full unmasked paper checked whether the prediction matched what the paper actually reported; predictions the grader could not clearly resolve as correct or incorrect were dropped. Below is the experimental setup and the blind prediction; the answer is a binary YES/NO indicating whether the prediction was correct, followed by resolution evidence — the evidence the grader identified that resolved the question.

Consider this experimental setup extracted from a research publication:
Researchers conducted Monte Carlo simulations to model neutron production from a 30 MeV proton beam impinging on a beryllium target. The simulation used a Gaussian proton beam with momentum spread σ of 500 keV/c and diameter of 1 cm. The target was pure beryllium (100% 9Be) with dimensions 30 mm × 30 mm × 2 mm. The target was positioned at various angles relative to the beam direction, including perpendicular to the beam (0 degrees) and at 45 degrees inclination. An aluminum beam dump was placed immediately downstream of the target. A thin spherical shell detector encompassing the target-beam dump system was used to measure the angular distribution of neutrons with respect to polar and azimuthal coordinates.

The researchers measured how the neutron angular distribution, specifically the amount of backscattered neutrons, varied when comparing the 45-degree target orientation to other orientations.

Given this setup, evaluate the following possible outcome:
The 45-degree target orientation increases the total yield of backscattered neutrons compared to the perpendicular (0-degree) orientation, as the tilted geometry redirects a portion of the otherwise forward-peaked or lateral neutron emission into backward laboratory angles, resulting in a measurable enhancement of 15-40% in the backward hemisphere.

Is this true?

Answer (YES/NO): NO